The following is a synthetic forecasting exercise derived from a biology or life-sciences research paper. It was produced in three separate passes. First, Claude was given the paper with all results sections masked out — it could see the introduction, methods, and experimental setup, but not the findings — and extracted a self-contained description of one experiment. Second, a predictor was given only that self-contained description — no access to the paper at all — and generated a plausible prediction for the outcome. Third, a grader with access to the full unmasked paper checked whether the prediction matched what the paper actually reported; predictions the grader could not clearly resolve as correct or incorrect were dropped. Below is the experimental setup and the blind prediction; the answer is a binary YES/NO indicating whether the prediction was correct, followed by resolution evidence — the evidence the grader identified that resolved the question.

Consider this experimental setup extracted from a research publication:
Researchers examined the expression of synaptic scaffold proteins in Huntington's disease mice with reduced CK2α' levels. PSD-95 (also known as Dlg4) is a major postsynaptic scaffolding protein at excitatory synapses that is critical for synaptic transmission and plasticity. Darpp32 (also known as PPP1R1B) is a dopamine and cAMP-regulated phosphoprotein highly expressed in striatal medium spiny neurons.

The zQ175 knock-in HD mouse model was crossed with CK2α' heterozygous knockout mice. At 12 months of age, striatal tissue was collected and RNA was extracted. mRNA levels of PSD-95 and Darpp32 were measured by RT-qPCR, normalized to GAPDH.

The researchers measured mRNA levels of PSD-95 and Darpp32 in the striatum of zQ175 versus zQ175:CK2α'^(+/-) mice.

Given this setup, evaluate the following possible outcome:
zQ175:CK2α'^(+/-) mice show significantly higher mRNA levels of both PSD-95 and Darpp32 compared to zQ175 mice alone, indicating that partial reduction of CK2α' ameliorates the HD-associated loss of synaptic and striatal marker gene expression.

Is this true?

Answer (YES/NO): YES